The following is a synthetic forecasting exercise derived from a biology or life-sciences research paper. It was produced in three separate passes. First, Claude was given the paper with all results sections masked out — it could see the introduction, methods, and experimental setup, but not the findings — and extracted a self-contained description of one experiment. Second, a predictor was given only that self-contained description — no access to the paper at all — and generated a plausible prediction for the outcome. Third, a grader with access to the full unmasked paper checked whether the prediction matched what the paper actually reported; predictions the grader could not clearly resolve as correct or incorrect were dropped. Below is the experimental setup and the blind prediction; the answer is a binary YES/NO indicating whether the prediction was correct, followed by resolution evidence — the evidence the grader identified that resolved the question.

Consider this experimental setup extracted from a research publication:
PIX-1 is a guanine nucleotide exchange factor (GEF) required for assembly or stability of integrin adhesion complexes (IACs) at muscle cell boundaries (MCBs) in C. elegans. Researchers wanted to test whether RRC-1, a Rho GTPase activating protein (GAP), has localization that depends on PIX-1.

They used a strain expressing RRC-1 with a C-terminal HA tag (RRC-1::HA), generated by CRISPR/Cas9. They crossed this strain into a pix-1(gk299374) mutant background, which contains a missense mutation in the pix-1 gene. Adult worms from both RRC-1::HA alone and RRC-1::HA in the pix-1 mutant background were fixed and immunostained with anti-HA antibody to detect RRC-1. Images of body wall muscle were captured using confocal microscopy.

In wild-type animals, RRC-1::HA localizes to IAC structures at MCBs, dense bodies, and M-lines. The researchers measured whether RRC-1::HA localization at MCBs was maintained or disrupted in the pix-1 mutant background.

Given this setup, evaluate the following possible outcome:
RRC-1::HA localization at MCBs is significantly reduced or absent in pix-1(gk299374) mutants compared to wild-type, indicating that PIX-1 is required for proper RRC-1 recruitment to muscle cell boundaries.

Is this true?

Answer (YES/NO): YES